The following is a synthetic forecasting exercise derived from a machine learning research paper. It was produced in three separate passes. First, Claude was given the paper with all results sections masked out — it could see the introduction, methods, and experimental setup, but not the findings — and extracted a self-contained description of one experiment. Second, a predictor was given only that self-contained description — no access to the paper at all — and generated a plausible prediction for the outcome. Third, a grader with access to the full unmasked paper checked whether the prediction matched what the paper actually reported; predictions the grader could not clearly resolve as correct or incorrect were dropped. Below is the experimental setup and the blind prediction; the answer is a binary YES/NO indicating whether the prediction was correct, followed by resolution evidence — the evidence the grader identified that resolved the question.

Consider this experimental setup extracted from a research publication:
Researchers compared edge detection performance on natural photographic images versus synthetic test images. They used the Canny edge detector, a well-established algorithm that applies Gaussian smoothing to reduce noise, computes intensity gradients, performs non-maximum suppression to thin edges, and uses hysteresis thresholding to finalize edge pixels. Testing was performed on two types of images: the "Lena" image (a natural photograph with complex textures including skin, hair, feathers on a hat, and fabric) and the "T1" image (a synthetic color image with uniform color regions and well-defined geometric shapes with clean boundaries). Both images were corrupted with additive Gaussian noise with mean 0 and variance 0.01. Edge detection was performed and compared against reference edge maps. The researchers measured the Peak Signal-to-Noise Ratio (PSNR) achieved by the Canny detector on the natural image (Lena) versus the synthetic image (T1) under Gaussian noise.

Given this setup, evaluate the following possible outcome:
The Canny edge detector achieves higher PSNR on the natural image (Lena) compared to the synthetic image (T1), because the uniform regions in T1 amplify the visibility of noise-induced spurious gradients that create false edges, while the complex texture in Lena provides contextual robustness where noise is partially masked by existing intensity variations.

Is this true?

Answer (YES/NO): YES